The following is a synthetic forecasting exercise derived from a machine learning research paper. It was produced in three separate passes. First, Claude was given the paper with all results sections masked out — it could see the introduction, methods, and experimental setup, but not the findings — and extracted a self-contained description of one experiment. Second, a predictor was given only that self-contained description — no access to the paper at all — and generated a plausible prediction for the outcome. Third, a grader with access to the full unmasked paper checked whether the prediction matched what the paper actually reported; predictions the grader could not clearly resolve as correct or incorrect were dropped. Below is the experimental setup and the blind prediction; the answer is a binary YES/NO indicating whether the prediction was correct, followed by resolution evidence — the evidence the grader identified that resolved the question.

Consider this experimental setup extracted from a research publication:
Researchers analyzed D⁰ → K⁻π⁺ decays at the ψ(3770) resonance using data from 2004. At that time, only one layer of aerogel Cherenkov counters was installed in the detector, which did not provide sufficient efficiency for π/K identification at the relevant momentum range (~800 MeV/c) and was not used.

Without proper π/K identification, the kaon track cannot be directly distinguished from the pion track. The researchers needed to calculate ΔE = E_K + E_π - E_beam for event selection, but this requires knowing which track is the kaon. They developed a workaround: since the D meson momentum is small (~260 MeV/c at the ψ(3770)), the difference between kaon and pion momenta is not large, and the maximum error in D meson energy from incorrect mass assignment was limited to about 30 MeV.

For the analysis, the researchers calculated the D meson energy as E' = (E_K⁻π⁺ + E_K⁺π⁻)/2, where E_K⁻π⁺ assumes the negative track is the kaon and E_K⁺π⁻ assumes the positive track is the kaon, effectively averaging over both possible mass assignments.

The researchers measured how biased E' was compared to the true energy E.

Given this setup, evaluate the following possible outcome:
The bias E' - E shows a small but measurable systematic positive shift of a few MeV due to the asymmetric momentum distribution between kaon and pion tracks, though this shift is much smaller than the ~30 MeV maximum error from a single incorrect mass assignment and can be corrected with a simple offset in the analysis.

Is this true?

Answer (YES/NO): NO